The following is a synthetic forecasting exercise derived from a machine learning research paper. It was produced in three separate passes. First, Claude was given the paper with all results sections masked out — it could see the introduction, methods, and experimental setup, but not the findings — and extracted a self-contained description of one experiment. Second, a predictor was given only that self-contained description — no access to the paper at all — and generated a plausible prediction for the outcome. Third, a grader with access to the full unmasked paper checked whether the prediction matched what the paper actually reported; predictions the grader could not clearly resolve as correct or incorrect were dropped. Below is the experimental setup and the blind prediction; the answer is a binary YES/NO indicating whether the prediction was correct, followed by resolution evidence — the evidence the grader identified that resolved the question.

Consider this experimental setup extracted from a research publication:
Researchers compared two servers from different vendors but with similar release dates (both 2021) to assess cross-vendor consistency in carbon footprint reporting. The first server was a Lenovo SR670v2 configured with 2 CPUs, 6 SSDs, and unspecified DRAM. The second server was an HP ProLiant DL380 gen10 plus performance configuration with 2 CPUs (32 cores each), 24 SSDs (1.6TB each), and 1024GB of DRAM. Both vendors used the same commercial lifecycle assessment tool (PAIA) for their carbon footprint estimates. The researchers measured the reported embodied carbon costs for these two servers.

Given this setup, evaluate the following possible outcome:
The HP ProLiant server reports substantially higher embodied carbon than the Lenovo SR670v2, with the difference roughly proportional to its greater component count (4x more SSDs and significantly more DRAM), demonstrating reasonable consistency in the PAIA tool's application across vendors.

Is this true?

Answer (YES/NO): NO